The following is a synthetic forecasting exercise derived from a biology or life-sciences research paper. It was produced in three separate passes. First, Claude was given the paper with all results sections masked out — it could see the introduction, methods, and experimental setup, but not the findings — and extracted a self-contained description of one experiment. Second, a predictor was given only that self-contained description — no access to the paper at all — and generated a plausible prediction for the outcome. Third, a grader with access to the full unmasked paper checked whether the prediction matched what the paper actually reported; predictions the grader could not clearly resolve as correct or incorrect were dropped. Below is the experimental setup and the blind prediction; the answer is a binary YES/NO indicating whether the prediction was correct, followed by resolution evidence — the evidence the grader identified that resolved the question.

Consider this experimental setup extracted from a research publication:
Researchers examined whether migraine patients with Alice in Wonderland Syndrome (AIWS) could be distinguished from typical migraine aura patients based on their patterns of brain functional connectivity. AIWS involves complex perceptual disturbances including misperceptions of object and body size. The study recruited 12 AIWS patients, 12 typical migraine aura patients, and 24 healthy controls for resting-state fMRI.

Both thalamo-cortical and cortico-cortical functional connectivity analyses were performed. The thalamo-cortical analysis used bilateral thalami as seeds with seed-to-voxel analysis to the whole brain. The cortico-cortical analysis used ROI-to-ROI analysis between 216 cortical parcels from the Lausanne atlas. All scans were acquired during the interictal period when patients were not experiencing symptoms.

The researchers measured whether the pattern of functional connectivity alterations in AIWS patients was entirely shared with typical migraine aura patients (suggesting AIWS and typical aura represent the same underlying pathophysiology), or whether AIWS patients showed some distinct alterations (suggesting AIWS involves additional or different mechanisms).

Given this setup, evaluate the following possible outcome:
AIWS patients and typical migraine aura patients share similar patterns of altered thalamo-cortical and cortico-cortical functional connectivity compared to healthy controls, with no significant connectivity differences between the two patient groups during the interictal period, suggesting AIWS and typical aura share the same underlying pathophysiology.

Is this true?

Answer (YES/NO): NO